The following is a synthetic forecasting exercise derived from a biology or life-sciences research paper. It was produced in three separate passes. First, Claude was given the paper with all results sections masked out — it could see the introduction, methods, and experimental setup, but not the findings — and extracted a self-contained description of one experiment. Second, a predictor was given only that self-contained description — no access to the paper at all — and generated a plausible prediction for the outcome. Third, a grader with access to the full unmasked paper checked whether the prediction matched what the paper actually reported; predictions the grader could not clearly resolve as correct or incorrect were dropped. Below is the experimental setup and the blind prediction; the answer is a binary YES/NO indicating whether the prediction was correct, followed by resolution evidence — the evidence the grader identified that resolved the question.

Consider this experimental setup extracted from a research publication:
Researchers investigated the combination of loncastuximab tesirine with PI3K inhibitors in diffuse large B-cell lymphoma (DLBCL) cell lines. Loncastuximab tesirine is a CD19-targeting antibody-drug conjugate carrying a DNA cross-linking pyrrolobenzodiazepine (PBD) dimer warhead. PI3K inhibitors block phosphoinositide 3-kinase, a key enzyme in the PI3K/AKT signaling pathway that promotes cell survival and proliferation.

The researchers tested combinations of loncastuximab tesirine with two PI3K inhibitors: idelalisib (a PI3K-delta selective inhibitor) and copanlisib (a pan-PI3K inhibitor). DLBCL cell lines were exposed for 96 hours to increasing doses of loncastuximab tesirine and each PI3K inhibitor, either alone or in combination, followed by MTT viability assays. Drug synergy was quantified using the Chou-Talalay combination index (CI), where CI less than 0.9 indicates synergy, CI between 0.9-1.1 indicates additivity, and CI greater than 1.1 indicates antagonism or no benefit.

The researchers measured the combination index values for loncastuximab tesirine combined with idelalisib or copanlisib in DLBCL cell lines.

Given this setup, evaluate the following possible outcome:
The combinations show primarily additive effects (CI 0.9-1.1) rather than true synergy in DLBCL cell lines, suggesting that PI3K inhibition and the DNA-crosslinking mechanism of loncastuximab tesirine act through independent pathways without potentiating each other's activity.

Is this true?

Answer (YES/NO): NO